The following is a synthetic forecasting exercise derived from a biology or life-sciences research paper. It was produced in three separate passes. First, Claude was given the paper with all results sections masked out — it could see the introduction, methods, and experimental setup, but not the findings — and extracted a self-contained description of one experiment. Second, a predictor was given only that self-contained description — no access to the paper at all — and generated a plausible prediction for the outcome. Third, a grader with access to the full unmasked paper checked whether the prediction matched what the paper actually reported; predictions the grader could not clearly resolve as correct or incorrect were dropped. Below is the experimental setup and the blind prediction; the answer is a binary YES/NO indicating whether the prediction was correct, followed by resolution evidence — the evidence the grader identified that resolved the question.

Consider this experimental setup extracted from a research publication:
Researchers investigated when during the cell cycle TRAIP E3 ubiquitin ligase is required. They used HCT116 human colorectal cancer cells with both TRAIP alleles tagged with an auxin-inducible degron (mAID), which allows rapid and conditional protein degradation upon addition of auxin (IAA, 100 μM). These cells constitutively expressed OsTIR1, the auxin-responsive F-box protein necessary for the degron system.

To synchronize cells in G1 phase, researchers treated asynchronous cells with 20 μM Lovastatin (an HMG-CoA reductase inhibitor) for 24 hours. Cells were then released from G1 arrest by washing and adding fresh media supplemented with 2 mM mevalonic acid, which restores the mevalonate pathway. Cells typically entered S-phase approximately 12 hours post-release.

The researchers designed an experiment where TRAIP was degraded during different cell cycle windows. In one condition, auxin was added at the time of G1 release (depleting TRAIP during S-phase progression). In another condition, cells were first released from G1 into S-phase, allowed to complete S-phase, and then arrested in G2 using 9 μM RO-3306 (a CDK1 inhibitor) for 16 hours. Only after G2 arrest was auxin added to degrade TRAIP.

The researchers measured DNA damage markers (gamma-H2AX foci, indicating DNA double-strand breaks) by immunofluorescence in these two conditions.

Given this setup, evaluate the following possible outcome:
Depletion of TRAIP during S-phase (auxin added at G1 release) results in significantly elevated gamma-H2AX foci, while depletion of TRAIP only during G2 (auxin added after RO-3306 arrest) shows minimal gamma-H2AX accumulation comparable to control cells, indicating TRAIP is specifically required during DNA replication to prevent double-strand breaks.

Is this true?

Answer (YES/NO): YES